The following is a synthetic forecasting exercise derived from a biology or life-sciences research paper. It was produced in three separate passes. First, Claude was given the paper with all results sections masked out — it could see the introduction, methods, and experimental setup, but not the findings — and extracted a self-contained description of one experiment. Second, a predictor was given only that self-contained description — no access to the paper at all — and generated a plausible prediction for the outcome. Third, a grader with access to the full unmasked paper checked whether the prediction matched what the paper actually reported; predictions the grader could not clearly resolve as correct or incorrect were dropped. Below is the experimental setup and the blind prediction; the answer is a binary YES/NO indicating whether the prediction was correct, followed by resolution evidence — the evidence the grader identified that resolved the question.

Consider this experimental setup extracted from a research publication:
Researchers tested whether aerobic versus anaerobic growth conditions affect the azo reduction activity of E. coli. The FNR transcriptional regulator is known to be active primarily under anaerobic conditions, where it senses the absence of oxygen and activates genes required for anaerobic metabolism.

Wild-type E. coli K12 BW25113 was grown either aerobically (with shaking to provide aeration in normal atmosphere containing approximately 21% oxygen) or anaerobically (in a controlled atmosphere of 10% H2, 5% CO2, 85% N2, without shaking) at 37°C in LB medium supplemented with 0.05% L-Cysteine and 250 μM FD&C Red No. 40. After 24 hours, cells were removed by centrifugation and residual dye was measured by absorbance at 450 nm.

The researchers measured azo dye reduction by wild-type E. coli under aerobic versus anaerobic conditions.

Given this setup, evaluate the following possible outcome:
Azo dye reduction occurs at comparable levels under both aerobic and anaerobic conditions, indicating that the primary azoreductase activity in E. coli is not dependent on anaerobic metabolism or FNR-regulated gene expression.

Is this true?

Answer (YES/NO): NO